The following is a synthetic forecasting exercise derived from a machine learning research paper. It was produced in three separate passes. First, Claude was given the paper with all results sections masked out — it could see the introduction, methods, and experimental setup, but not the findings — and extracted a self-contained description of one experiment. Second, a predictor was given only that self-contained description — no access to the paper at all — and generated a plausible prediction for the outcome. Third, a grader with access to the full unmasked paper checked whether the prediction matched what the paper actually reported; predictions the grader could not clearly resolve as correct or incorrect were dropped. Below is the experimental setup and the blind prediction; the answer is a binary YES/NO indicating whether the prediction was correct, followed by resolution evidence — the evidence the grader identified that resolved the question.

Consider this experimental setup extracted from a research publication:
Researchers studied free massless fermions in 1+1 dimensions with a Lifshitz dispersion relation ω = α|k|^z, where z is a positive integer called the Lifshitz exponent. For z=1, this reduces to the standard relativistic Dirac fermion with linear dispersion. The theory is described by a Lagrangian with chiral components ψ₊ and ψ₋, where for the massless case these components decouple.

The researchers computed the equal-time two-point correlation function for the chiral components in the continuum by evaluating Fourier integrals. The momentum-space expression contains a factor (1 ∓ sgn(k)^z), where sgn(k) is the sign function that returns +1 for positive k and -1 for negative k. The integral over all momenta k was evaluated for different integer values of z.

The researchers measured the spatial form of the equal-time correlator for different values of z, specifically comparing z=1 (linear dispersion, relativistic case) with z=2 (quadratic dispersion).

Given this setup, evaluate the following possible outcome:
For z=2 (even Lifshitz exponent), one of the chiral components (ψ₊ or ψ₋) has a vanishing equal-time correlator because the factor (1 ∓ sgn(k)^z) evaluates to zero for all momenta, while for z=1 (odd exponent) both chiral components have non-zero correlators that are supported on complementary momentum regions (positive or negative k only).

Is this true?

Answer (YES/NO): YES